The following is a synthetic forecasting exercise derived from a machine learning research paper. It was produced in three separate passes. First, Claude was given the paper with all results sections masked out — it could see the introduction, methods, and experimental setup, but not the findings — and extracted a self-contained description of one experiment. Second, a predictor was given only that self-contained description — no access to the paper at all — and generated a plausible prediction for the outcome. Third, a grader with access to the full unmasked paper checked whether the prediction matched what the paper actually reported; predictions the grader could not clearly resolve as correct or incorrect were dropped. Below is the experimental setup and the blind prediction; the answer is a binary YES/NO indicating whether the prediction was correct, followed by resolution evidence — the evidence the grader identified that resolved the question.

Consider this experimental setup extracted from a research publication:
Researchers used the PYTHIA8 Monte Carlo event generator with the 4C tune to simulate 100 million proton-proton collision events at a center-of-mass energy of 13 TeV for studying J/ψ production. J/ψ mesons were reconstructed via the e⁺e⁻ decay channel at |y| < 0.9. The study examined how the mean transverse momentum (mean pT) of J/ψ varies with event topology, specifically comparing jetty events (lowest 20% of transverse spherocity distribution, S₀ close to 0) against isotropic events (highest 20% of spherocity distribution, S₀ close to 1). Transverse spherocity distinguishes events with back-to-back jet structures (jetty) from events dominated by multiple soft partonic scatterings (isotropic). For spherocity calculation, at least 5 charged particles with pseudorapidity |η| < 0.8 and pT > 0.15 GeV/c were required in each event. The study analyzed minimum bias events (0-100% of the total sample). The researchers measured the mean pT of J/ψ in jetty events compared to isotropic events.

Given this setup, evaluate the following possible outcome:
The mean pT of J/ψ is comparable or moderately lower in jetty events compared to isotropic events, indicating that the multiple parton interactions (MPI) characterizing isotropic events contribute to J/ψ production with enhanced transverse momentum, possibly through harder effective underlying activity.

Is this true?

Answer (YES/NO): NO